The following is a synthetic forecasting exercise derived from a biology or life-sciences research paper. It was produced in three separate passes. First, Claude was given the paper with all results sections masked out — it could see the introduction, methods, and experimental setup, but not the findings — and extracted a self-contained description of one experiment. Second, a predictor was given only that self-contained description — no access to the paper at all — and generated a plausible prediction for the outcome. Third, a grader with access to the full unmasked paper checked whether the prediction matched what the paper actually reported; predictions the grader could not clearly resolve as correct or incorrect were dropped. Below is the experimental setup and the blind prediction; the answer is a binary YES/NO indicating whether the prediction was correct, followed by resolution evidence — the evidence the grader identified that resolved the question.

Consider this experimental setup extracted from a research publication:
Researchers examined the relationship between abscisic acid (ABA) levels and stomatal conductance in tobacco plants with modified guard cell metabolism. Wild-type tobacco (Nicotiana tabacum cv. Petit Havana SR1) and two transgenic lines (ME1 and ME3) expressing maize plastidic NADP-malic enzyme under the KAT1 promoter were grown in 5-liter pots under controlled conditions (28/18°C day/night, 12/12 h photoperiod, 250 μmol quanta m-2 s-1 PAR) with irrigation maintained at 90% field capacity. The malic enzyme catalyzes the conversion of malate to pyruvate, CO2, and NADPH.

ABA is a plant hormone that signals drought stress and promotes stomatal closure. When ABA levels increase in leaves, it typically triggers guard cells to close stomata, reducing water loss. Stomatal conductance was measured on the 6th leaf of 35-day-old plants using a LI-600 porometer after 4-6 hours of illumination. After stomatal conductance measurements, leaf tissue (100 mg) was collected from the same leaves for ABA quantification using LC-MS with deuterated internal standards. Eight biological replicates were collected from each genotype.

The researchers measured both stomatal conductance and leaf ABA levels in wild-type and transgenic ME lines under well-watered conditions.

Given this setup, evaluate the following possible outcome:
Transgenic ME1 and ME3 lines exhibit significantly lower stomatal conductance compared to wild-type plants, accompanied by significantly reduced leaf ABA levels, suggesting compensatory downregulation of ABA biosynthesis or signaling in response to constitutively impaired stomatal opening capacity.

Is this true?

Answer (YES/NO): NO